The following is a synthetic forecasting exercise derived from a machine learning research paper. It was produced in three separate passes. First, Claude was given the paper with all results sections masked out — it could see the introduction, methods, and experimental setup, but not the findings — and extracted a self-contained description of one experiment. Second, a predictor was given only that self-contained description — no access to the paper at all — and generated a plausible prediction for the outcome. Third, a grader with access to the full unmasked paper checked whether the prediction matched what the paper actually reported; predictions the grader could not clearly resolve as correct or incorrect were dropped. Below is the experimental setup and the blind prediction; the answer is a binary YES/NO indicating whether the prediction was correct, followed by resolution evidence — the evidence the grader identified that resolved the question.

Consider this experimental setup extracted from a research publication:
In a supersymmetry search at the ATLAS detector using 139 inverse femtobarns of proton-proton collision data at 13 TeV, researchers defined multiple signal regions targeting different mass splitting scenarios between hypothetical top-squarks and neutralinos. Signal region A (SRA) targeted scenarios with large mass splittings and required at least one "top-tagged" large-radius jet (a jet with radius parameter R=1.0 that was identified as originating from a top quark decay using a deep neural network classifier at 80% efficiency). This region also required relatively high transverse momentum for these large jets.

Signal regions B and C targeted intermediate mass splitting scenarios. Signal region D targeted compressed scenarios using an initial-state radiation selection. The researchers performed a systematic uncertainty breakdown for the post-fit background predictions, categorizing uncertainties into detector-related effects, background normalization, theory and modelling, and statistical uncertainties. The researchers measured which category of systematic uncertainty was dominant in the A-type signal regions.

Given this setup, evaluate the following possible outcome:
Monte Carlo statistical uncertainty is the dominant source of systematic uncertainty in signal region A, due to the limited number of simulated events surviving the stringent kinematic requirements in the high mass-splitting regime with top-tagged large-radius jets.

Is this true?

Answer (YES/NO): NO